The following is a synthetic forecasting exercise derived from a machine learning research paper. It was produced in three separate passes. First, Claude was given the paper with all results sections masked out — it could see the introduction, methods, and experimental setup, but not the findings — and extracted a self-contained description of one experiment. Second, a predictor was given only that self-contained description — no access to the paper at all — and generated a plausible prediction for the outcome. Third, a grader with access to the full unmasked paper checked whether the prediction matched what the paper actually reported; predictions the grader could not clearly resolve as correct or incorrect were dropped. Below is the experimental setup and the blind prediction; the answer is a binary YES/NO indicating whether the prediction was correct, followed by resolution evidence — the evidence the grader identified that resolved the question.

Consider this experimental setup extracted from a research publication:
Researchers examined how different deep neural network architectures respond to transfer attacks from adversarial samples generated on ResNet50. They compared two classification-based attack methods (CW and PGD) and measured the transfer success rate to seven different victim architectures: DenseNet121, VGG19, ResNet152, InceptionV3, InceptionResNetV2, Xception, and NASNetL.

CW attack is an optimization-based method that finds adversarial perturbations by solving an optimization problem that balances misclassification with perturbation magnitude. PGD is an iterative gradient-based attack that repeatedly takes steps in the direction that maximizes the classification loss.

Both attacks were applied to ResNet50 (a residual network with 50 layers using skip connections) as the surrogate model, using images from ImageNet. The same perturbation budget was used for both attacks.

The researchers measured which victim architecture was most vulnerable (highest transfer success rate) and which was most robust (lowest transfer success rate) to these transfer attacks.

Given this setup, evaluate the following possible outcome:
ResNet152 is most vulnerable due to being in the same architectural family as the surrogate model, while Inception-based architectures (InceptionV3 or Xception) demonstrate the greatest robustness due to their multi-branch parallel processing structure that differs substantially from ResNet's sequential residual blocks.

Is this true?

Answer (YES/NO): NO